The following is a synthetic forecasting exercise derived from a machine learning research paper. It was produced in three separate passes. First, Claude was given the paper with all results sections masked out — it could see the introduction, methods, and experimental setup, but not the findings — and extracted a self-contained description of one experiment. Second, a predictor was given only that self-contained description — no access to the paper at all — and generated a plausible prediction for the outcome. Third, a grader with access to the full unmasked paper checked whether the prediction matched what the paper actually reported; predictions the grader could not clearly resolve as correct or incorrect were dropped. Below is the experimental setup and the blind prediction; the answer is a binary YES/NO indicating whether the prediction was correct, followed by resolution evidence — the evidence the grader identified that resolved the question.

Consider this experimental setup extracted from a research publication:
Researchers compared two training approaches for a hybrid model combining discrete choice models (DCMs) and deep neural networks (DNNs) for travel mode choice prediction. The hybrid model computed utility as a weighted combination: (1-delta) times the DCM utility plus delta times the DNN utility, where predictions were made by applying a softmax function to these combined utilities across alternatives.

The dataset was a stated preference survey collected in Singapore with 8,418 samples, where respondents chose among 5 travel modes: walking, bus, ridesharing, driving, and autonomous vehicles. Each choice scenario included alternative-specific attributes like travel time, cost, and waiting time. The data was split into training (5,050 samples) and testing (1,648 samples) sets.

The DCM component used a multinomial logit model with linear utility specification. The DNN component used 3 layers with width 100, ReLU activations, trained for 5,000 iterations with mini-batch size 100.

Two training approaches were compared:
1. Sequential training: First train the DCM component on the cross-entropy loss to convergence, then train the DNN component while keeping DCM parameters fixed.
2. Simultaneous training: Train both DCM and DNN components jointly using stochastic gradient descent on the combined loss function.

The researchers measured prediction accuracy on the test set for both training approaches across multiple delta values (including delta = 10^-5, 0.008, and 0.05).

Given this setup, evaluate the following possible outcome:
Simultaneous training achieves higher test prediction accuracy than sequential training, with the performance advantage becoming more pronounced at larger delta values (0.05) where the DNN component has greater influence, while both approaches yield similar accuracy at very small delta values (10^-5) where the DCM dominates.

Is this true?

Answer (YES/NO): NO